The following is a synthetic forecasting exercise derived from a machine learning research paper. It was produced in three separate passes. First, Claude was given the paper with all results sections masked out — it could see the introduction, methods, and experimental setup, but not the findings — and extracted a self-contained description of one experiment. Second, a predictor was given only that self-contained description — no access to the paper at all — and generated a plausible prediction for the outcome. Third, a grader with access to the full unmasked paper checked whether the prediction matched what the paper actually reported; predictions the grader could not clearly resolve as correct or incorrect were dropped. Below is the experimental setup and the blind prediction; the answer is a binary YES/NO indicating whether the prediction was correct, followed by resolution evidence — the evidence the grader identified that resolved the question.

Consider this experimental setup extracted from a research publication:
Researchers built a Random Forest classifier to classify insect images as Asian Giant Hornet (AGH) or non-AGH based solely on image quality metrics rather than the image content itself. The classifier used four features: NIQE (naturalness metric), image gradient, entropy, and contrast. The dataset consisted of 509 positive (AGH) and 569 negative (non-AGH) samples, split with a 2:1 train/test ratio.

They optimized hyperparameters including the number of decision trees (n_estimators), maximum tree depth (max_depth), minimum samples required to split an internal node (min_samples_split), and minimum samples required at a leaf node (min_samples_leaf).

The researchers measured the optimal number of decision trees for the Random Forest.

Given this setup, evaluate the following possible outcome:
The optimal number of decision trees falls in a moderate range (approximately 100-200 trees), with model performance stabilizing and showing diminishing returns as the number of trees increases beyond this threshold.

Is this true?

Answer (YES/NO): NO